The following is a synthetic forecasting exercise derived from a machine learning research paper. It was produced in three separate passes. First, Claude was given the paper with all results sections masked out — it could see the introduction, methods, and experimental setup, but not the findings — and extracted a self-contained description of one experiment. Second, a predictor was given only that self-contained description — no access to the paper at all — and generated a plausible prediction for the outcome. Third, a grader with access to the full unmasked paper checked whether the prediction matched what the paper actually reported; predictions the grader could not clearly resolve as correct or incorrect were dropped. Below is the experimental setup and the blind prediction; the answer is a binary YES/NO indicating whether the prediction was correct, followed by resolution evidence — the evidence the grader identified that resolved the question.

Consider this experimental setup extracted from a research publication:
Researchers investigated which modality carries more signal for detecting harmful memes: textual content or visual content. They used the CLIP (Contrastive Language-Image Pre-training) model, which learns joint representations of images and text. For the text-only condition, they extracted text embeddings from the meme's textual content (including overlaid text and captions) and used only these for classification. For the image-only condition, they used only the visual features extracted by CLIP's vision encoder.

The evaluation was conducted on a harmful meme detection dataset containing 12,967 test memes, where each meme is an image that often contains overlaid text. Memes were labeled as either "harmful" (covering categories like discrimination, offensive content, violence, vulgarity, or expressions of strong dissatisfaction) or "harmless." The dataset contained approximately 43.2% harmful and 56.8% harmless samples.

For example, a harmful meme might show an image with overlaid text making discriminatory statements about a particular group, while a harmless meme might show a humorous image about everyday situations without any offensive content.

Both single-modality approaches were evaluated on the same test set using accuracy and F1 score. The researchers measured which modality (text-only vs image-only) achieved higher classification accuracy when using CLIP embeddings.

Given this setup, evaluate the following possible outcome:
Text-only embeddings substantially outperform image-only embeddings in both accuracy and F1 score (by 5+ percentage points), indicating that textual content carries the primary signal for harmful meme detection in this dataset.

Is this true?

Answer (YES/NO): NO